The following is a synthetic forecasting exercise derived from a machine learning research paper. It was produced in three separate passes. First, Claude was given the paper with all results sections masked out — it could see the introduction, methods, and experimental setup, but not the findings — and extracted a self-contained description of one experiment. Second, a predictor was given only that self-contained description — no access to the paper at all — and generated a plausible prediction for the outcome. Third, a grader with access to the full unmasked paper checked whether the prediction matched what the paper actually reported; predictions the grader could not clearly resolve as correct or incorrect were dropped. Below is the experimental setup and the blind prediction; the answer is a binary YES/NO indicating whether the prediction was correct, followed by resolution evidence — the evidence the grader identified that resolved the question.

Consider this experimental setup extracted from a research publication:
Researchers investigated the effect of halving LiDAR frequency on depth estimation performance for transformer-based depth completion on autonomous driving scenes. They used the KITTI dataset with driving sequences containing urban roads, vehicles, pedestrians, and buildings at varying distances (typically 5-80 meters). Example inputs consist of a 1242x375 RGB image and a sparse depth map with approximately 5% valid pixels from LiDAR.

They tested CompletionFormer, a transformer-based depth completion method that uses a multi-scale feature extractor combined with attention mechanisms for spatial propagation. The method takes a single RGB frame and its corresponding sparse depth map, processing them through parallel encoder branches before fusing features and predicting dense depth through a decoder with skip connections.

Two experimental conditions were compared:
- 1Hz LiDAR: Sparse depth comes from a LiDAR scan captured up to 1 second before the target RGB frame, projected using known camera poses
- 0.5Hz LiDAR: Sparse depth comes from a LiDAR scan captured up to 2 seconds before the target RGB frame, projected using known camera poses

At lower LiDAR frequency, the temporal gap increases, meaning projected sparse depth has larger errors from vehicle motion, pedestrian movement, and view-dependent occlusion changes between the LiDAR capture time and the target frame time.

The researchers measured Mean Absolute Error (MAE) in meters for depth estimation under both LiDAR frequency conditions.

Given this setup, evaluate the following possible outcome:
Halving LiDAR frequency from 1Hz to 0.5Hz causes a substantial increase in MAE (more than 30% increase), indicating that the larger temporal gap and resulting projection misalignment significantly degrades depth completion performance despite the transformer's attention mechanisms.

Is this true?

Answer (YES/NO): YES